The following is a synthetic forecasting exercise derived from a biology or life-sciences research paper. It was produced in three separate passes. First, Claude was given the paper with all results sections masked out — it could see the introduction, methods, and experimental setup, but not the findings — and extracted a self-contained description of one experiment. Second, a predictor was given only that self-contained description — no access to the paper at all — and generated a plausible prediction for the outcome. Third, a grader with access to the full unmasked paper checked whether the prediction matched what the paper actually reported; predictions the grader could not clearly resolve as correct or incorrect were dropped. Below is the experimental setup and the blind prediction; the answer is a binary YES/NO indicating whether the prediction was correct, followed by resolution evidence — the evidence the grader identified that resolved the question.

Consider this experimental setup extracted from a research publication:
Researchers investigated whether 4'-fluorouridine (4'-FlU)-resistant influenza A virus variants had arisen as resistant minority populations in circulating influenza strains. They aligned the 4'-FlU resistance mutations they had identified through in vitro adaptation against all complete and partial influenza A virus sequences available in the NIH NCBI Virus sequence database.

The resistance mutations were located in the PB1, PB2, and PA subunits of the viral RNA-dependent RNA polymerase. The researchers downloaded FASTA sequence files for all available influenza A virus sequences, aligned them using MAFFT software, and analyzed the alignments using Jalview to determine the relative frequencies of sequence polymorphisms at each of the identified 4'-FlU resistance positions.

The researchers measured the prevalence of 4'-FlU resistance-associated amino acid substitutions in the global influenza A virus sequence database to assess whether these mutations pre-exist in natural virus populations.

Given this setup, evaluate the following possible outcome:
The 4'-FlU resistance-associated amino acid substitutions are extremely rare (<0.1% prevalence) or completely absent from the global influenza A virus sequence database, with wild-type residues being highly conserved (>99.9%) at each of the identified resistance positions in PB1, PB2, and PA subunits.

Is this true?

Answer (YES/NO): NO